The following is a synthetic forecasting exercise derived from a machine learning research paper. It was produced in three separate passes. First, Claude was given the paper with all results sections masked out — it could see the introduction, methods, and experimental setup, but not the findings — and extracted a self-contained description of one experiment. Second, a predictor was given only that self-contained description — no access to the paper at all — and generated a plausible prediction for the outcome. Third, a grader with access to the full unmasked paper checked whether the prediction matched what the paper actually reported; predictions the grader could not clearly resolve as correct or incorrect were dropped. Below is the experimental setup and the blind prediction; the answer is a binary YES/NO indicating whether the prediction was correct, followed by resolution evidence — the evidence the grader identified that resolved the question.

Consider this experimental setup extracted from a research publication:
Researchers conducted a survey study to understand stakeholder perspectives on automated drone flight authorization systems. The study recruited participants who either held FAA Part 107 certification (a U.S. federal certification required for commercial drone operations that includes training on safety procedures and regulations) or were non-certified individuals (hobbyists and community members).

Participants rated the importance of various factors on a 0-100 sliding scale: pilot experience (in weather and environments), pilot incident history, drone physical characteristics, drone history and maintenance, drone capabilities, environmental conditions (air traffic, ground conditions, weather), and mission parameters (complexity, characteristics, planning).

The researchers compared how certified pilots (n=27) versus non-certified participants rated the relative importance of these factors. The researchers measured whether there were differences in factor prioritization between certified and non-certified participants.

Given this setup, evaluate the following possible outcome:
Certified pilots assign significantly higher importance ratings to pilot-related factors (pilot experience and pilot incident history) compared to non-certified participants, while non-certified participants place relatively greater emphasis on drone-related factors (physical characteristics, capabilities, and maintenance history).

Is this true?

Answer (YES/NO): NO